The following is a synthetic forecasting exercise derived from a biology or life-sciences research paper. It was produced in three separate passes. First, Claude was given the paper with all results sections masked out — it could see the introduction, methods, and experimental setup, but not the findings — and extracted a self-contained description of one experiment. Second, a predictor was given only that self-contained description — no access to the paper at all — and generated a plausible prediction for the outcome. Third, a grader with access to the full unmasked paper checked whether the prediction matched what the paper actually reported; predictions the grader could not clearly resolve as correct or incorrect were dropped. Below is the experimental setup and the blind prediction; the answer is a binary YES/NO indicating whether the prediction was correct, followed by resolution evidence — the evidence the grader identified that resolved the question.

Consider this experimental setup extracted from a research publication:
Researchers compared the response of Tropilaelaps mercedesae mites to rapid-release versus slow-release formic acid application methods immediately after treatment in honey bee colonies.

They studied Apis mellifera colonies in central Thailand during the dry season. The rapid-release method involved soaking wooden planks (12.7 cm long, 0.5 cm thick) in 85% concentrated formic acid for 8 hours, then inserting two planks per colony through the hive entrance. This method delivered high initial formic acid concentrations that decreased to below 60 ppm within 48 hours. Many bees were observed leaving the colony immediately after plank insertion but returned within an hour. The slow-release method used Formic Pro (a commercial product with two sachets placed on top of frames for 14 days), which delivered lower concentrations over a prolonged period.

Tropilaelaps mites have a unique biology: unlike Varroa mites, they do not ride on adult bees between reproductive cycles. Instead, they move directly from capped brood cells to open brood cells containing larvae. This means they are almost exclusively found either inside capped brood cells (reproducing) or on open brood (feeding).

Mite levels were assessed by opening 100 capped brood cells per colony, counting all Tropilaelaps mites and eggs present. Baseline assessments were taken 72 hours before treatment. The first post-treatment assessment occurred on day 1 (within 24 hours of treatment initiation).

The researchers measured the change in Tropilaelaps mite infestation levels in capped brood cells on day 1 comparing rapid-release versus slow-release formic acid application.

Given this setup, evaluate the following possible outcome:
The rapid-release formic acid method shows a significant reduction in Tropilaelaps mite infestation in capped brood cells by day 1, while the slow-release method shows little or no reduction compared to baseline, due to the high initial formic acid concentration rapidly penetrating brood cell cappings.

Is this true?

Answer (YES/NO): NO